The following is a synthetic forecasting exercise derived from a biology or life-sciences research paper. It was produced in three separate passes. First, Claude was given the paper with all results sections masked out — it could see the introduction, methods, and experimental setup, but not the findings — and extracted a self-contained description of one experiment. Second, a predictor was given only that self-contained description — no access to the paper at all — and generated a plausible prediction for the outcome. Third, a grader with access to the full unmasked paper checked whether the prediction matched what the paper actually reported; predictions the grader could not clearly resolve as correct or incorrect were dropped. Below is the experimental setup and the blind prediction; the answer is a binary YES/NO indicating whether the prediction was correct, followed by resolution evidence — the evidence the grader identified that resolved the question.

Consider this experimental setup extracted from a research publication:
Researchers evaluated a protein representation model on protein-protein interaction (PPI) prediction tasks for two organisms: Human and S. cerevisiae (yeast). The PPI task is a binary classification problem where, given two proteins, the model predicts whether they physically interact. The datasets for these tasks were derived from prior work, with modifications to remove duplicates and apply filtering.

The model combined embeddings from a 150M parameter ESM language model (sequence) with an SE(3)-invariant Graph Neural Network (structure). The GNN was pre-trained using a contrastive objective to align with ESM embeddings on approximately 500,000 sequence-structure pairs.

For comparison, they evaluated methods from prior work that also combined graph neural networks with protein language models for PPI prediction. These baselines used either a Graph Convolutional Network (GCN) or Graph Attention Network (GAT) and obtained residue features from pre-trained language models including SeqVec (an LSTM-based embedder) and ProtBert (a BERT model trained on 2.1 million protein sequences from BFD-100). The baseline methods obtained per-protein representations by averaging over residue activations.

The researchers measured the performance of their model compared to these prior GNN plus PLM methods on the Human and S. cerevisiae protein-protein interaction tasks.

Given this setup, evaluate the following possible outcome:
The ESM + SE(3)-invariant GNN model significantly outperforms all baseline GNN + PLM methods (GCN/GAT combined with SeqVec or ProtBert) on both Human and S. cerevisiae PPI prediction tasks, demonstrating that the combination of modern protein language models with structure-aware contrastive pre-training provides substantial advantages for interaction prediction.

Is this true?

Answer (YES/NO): NO